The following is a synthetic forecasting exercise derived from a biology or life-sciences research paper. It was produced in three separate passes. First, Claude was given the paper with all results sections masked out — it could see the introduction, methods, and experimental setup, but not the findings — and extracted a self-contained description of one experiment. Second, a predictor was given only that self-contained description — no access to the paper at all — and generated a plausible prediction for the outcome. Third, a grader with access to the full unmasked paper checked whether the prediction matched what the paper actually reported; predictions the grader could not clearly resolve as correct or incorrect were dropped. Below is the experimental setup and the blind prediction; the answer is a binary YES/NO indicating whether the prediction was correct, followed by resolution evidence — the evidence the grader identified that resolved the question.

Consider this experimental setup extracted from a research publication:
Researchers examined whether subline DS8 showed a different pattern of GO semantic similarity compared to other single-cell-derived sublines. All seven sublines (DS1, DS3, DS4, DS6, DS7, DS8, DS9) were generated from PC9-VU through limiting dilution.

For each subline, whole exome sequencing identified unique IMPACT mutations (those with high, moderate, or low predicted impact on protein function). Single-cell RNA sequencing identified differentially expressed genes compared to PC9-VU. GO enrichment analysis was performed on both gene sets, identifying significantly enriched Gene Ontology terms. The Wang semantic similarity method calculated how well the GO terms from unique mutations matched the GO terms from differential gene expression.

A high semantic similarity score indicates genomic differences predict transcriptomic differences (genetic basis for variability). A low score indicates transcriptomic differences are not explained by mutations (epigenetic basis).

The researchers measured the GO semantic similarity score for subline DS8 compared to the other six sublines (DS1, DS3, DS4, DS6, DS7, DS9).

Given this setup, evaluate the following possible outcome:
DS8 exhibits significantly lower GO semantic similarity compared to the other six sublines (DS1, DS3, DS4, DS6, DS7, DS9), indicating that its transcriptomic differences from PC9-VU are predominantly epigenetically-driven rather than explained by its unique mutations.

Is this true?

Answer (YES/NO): NO